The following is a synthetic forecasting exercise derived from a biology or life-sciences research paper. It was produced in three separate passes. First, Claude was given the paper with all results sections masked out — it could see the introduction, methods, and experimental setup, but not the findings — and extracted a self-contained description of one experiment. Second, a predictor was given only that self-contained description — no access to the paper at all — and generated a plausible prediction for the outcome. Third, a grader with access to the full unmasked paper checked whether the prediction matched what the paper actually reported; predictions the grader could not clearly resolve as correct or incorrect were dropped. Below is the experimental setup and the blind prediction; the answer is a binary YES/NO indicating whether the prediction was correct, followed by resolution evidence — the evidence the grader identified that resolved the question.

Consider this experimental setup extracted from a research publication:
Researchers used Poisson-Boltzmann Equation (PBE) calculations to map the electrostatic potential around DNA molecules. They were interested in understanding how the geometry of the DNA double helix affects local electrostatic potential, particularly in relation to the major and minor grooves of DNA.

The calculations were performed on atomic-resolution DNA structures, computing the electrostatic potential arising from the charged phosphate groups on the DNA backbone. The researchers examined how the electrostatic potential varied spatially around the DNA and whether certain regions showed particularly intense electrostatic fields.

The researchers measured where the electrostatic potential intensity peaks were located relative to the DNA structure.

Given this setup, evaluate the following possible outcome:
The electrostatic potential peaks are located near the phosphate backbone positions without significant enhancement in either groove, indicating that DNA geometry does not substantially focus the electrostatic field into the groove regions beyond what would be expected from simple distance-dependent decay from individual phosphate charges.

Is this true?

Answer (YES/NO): NO